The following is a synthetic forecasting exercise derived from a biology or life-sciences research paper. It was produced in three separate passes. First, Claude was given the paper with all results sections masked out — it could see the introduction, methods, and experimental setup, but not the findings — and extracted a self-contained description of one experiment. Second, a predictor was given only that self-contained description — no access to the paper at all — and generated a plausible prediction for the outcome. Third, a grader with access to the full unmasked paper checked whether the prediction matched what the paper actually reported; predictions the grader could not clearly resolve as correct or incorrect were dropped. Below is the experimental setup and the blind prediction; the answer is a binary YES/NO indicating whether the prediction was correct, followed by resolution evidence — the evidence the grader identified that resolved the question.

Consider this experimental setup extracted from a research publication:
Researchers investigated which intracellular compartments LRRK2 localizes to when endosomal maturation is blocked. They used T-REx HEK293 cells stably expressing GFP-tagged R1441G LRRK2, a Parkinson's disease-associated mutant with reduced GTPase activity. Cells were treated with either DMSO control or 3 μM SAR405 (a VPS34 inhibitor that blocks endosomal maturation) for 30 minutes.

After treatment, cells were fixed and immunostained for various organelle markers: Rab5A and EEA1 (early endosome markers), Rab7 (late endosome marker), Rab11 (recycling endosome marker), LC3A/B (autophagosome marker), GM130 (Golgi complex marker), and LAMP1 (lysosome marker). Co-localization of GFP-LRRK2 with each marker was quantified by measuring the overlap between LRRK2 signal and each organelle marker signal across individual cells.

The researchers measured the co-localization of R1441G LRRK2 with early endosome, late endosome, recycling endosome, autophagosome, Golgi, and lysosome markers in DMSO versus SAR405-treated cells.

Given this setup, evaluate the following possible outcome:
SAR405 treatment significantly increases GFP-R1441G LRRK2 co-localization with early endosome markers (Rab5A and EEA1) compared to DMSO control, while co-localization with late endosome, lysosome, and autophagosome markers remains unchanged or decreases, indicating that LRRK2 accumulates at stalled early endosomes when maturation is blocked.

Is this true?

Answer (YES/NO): NO